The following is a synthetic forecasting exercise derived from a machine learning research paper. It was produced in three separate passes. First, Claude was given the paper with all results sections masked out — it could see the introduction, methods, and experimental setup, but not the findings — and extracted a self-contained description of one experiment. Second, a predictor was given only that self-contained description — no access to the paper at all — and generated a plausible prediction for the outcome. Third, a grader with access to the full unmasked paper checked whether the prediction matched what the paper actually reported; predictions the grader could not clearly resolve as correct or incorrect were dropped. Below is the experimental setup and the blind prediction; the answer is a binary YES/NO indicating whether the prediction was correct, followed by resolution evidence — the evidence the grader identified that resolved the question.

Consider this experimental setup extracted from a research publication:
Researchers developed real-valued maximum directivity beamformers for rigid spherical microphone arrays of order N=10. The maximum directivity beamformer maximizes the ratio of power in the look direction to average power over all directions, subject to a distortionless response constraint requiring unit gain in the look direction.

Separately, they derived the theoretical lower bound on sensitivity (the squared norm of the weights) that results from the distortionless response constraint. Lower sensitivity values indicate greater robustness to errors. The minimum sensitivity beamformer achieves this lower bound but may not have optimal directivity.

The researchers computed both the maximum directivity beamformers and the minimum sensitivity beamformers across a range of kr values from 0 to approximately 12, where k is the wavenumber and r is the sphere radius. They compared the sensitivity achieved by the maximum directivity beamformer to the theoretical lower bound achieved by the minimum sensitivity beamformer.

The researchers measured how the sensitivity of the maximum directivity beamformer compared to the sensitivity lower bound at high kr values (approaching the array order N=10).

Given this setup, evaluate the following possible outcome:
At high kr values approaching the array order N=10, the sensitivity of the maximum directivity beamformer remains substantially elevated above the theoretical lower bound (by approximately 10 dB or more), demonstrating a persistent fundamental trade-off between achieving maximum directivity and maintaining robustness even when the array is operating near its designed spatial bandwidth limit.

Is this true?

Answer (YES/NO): NO